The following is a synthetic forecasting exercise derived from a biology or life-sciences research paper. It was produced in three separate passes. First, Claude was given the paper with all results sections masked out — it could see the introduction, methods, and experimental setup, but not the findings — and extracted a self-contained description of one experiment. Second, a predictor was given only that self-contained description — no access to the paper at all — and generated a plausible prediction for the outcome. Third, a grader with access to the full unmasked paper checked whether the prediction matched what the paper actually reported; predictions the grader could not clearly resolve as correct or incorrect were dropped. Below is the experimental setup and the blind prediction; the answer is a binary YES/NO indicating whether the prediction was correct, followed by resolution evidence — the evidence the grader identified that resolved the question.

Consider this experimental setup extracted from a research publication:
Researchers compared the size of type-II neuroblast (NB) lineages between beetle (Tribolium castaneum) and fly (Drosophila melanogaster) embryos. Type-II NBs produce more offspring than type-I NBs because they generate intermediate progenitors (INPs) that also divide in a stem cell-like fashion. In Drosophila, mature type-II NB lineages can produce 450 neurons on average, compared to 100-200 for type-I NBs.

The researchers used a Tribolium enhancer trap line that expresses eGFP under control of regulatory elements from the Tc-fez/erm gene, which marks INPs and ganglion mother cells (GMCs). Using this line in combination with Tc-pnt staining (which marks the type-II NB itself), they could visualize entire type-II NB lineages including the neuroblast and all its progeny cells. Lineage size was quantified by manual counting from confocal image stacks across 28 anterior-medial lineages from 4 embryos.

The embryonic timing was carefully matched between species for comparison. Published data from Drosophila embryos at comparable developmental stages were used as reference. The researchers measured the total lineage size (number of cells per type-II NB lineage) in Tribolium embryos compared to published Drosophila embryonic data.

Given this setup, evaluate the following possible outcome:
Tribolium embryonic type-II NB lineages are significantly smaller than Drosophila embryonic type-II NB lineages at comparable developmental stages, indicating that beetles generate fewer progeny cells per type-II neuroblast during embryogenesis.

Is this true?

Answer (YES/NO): NO